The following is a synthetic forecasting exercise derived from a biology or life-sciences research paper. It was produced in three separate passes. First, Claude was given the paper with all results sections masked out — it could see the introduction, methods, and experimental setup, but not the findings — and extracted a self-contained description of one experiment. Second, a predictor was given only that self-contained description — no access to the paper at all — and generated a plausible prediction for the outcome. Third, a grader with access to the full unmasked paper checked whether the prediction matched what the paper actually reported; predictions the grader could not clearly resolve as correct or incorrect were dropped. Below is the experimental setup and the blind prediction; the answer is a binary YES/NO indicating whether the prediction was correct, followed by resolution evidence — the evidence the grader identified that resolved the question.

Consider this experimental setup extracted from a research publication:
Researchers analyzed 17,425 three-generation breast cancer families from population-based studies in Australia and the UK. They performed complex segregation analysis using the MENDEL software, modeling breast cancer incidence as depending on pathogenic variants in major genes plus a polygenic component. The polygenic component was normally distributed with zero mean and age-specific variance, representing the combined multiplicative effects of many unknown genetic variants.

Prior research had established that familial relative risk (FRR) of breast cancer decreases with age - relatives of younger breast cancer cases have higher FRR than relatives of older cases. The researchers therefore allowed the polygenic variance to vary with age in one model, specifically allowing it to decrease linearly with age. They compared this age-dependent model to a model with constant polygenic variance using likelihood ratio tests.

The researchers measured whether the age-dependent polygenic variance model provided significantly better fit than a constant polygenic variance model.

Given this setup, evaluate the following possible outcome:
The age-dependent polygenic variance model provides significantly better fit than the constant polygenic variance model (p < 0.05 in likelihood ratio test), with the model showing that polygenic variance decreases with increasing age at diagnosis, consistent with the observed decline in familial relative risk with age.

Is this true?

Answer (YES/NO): NO